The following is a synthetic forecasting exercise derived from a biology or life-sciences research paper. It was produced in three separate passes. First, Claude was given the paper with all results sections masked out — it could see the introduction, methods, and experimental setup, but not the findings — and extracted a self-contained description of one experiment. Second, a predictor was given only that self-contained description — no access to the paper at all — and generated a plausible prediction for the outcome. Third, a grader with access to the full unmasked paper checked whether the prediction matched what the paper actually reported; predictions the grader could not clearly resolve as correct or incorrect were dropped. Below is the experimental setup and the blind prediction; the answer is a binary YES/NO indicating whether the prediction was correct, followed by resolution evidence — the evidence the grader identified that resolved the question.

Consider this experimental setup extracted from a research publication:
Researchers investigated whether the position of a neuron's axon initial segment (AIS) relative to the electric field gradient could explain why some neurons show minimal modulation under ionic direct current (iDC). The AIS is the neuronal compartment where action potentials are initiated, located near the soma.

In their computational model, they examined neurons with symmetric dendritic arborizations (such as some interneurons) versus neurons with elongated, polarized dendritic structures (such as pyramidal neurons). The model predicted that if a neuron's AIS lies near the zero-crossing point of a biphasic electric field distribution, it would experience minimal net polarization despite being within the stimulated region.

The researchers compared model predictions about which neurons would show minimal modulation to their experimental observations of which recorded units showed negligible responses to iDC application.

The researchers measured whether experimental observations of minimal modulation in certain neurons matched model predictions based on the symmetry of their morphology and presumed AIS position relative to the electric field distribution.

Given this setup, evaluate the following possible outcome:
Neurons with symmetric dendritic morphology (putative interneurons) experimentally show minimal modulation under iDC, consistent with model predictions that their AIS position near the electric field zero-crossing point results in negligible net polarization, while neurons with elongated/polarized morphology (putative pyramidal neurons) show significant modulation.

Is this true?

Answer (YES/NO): NO